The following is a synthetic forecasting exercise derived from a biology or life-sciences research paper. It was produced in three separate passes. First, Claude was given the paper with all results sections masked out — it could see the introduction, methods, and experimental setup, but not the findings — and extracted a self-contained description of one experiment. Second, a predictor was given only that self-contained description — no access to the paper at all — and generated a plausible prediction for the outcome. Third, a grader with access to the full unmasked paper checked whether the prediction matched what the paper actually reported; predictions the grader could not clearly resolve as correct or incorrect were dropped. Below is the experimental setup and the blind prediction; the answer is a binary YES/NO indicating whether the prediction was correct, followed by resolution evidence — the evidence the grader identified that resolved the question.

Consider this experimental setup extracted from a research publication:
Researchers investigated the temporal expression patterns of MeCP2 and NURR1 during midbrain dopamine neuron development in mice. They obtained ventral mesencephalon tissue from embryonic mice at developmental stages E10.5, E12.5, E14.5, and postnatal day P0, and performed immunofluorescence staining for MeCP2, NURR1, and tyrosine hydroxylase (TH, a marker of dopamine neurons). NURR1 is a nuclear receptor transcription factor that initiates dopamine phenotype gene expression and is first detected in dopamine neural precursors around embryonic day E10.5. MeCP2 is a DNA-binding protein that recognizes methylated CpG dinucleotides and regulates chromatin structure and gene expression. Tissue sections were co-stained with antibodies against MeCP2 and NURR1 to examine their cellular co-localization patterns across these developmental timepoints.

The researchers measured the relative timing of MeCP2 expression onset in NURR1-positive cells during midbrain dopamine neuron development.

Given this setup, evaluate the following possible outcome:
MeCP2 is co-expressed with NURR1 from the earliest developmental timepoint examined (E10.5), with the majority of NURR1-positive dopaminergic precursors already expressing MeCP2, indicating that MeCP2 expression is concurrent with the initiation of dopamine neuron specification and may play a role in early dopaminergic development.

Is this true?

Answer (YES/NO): NO